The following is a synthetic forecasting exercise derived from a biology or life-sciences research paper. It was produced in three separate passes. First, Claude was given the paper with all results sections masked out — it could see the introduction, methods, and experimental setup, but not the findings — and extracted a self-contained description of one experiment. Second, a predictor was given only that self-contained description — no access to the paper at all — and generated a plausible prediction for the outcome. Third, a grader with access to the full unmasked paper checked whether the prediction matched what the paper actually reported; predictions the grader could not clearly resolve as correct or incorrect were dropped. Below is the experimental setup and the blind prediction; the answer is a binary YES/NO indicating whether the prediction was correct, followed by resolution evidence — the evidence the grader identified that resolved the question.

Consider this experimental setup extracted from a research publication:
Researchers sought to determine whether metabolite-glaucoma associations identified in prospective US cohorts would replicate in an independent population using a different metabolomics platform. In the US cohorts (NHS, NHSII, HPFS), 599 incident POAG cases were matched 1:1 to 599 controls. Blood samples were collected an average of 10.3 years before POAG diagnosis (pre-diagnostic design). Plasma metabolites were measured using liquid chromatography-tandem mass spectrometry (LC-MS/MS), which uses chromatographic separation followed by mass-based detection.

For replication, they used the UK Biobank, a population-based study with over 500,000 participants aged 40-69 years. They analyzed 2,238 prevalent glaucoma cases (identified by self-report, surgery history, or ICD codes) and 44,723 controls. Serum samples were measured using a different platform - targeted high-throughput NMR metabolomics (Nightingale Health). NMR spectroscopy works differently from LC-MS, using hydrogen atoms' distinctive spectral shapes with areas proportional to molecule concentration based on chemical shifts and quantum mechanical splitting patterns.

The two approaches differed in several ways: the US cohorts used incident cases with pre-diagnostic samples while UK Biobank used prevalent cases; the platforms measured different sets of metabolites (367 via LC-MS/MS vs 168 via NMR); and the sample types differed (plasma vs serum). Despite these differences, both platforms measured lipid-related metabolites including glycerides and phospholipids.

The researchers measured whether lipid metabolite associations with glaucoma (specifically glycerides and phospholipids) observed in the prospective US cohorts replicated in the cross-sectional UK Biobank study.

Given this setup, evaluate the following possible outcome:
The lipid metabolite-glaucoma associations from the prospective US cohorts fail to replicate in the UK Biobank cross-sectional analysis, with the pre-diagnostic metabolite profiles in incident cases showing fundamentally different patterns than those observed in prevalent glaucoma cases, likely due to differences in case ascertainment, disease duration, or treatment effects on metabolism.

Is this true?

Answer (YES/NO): NO